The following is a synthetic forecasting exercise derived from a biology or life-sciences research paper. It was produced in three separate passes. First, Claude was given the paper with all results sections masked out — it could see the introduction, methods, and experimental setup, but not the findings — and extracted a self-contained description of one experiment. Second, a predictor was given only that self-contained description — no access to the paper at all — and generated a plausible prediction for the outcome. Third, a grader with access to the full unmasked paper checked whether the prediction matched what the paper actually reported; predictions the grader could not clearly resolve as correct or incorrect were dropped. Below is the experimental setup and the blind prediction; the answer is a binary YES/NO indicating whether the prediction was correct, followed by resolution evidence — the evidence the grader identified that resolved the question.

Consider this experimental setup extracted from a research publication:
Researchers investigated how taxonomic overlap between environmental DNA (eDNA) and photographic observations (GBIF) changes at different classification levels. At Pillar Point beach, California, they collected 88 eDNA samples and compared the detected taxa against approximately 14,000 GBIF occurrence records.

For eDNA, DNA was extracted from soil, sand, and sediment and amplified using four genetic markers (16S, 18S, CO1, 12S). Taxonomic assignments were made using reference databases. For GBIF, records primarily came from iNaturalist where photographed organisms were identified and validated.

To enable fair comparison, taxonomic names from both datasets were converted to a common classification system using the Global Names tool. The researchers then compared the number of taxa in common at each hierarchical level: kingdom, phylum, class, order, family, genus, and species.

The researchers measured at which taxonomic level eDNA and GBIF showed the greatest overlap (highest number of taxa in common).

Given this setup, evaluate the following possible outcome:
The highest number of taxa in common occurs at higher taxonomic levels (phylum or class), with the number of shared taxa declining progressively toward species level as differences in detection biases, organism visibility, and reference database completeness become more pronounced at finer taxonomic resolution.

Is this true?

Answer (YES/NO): NO